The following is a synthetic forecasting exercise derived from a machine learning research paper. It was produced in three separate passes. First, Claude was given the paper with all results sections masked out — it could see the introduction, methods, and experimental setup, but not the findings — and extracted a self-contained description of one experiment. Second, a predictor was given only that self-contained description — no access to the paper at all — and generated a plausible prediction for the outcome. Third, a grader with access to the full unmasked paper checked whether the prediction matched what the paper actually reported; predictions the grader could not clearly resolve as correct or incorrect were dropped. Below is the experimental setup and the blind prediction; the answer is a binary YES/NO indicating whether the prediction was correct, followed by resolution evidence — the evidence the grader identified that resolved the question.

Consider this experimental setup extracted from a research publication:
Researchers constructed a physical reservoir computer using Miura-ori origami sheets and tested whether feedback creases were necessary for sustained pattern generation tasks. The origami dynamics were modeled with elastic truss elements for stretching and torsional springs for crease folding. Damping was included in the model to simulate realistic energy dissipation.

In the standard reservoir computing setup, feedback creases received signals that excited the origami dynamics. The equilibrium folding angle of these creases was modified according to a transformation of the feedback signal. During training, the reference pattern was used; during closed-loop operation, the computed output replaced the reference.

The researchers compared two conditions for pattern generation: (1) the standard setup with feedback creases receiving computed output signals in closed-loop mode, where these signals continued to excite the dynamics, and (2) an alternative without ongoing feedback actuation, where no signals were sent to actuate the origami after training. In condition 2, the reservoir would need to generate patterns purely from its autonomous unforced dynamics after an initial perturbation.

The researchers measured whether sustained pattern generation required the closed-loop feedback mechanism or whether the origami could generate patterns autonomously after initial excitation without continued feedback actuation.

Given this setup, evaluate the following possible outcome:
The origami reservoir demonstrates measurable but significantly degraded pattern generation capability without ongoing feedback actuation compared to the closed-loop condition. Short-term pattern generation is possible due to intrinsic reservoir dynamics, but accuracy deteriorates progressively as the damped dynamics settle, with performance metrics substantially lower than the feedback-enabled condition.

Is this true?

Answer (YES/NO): NO